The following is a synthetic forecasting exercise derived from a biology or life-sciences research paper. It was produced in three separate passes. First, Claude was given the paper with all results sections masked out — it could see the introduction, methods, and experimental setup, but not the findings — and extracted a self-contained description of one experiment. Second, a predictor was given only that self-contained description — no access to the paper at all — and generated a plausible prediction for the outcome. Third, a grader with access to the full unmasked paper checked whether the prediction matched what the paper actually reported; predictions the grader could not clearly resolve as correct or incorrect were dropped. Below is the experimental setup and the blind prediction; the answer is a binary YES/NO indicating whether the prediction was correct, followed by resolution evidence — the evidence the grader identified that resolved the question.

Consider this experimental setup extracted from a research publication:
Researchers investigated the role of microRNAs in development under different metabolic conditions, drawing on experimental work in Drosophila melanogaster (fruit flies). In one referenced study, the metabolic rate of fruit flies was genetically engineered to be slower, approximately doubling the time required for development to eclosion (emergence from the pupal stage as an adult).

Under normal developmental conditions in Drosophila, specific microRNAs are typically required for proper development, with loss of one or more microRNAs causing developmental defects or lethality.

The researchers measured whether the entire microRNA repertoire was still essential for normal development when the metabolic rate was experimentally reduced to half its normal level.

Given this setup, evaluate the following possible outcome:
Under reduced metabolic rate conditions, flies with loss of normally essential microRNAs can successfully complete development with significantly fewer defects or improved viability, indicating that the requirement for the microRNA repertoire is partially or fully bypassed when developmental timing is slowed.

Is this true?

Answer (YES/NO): YES